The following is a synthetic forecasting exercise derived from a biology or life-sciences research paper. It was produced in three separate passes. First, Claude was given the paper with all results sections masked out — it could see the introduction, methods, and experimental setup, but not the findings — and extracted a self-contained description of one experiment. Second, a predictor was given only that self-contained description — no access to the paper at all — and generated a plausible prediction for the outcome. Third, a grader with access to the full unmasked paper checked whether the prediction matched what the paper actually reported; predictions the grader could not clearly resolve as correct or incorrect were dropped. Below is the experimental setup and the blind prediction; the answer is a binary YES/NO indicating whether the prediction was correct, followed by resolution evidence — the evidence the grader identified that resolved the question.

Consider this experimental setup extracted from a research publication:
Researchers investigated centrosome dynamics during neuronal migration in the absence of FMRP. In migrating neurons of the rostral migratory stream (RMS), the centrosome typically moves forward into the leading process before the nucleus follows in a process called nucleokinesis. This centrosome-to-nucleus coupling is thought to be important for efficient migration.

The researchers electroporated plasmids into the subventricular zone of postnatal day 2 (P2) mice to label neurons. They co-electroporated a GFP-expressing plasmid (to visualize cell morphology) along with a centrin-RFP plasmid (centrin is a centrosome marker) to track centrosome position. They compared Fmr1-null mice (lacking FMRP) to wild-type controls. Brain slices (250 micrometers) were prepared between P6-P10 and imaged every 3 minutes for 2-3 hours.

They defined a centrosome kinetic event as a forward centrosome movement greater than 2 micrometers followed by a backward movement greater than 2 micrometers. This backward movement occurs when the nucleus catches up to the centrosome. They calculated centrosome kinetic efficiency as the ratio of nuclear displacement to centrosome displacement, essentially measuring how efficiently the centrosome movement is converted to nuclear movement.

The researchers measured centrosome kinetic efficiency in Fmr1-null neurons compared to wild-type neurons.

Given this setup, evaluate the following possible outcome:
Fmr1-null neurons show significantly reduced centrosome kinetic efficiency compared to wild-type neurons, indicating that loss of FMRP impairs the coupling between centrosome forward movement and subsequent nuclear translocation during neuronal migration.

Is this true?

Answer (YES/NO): YES